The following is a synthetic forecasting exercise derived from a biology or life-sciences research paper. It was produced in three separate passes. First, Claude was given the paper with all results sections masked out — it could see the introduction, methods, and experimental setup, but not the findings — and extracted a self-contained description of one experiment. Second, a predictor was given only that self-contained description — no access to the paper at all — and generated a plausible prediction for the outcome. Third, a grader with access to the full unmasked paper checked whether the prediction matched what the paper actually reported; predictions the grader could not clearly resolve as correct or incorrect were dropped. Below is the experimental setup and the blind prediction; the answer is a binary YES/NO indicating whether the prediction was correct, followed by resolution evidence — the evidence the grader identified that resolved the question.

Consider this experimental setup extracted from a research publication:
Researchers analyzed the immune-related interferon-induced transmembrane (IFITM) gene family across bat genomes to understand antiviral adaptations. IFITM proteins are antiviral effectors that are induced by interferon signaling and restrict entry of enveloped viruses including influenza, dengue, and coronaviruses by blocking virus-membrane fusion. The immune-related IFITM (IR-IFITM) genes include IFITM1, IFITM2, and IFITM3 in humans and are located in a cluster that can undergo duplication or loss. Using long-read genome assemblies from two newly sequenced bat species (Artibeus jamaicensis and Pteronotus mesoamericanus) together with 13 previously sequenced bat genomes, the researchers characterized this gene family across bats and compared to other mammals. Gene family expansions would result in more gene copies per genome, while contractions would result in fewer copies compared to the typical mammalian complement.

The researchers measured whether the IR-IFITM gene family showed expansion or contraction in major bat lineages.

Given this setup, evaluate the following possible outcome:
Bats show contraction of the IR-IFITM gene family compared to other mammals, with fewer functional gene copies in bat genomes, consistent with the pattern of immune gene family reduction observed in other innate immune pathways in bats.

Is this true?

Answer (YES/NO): NO